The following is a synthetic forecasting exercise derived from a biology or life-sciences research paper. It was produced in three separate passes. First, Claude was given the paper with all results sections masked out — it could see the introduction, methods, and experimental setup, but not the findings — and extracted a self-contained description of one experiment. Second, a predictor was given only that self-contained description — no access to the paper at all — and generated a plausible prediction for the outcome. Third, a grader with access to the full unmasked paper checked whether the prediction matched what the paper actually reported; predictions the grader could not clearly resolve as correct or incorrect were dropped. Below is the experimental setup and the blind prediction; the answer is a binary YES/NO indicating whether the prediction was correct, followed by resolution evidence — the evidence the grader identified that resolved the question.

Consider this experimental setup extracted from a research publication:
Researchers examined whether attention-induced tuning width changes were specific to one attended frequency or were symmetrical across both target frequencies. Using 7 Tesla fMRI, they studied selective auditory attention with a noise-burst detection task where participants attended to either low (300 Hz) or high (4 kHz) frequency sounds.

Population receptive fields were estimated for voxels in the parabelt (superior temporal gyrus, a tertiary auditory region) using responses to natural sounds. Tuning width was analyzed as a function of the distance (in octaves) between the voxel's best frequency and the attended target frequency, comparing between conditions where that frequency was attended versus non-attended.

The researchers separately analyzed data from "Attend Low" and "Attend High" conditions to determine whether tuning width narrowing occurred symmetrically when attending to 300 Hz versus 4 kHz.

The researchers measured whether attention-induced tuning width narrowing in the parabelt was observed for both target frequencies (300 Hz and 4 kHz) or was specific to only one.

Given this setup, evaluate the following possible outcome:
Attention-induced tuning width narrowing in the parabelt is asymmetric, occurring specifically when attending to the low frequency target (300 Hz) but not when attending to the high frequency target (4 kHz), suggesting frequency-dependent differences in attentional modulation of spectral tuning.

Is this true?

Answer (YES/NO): NO